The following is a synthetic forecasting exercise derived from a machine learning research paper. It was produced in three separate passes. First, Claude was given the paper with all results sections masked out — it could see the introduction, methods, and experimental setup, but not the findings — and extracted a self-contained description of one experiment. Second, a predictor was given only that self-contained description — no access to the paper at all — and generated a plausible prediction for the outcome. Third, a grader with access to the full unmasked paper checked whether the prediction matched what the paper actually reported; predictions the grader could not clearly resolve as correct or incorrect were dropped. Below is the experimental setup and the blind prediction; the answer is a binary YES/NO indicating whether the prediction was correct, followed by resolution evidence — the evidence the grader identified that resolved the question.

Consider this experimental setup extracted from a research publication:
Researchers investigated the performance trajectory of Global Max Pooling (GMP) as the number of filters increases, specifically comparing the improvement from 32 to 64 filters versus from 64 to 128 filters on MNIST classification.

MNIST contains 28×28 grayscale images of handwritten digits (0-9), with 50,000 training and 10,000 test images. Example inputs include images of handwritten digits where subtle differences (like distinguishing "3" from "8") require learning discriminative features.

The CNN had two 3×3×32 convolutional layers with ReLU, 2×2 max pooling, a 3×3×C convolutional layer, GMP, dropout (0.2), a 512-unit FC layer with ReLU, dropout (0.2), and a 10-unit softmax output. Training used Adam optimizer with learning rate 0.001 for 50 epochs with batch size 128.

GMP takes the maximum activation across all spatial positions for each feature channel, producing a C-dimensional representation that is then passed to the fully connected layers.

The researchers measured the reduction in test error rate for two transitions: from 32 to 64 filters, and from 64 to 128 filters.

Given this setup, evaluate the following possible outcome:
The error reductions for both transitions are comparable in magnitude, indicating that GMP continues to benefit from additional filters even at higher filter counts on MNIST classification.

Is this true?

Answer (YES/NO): NO